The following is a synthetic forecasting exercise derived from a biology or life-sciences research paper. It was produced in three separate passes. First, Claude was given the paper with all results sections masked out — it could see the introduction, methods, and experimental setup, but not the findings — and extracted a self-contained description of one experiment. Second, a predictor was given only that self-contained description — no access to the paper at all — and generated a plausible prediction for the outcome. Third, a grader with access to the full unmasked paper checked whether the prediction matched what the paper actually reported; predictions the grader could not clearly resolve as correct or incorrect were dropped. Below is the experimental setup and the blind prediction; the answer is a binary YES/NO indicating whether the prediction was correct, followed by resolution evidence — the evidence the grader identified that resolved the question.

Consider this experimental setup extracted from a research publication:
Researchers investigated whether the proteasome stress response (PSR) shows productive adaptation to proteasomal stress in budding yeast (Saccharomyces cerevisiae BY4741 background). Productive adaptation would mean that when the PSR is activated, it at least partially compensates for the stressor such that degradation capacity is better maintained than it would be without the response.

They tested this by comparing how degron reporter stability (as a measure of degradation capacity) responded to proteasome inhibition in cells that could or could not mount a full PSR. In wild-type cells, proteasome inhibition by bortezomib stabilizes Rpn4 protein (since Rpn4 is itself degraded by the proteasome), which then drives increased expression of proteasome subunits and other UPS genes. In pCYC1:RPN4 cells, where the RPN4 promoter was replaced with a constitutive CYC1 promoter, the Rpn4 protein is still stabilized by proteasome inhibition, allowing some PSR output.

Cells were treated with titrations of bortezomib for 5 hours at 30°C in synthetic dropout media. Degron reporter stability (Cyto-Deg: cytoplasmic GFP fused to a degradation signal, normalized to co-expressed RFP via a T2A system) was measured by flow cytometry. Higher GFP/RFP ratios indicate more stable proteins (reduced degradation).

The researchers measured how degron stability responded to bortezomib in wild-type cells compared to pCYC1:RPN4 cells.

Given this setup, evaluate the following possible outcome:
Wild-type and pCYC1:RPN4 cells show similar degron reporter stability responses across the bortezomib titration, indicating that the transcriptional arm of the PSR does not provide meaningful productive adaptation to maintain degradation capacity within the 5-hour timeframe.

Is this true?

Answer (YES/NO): NO